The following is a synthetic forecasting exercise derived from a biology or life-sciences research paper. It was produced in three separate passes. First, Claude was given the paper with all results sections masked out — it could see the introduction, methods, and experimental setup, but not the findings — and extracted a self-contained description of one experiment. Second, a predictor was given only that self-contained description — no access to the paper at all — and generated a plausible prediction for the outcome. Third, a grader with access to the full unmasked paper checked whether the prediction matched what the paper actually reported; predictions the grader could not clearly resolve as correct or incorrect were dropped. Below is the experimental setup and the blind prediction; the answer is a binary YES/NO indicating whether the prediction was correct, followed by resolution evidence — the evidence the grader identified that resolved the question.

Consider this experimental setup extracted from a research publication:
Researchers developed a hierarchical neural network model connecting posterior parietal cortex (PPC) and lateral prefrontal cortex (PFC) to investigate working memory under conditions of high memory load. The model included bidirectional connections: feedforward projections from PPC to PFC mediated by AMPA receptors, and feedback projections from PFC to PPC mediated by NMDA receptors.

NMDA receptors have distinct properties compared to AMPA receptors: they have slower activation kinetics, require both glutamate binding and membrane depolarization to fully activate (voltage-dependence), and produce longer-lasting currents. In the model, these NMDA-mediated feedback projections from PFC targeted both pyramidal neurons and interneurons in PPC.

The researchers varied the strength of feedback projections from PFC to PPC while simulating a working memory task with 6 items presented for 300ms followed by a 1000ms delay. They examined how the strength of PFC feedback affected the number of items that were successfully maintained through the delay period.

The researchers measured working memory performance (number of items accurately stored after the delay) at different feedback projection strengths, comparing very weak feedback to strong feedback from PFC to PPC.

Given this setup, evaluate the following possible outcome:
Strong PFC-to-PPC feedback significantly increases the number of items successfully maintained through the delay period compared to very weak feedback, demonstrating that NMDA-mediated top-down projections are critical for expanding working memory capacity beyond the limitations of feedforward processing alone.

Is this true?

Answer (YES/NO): YES